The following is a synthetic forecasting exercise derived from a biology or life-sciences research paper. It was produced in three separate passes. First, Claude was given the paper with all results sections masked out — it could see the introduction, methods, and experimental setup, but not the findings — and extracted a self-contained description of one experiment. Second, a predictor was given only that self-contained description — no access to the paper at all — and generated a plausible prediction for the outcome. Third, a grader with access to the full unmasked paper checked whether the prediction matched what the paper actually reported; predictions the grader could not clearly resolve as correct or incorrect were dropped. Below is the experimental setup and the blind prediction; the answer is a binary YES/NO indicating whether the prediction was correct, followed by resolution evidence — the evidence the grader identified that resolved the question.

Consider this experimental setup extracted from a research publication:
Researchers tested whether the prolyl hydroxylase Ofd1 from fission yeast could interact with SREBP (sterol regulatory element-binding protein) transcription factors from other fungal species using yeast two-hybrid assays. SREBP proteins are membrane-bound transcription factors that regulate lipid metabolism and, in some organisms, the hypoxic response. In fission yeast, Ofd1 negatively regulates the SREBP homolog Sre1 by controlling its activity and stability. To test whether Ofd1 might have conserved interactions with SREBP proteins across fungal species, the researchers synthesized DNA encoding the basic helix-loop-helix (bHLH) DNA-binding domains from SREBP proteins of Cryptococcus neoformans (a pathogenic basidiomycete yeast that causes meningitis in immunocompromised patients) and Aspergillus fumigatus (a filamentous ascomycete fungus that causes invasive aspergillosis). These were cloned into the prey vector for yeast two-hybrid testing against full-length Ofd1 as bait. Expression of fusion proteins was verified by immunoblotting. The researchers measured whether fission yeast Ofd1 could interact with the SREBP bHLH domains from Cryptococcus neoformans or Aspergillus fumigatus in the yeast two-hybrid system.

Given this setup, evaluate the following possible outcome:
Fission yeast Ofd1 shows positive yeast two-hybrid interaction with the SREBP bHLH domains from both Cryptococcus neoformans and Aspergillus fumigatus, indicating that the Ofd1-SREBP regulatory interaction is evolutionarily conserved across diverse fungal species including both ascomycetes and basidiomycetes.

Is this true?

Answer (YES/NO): NO